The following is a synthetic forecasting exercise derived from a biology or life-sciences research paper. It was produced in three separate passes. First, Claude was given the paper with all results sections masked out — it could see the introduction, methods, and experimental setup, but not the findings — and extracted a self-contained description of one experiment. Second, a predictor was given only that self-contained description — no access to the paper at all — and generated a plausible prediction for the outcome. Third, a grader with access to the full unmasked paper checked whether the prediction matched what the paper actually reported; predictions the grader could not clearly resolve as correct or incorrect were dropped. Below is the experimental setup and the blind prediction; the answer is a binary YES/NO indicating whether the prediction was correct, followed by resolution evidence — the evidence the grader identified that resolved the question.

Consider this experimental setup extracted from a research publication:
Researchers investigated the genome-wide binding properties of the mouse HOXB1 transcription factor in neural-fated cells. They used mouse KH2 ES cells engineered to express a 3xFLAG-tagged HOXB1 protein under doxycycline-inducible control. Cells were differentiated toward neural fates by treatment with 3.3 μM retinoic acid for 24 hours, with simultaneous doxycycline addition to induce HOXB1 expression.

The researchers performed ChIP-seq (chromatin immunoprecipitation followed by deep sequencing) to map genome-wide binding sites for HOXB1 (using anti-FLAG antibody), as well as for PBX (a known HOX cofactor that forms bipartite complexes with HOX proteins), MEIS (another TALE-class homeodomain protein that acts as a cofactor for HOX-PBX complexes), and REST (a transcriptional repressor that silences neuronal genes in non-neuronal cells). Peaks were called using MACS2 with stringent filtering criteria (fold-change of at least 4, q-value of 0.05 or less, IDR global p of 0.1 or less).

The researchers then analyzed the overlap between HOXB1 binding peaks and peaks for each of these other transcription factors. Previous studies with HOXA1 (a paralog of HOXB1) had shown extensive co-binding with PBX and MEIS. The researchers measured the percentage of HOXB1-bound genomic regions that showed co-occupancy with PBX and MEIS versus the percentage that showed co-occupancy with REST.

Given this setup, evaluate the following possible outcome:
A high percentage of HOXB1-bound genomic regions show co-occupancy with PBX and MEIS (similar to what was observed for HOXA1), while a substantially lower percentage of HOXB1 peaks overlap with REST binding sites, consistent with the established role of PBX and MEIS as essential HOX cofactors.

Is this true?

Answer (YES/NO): NO